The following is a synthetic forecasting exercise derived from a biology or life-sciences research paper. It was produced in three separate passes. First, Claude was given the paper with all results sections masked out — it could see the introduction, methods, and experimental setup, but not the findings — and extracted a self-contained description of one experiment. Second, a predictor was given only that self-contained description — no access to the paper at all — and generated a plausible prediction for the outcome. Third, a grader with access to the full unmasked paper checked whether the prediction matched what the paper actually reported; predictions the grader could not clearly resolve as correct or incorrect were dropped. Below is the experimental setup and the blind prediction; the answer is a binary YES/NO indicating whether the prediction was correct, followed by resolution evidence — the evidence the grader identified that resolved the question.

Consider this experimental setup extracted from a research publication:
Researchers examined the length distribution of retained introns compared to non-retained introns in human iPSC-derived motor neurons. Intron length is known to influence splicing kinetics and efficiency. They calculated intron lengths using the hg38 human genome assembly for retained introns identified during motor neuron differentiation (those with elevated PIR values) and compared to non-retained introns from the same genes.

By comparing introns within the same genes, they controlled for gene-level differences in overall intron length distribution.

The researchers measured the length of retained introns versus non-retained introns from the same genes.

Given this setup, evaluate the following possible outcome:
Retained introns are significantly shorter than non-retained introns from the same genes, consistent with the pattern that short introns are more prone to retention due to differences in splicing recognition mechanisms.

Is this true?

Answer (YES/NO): YES